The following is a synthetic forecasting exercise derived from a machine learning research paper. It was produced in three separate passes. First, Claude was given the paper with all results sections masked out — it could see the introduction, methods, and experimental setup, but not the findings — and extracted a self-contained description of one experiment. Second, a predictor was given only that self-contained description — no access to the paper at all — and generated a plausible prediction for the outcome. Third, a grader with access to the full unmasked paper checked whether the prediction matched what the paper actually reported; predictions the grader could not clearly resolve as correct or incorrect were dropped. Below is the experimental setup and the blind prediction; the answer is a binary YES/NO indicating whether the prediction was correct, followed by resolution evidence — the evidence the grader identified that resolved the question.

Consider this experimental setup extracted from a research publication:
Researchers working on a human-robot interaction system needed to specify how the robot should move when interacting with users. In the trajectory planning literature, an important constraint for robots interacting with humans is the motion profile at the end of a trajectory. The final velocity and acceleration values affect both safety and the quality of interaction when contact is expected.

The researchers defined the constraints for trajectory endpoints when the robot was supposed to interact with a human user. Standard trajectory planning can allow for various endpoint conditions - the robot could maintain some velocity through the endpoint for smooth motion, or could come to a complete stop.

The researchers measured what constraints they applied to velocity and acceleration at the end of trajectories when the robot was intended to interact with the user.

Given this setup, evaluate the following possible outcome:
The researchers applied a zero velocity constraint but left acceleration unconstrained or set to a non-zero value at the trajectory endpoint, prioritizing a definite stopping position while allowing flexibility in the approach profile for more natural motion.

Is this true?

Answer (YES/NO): NO